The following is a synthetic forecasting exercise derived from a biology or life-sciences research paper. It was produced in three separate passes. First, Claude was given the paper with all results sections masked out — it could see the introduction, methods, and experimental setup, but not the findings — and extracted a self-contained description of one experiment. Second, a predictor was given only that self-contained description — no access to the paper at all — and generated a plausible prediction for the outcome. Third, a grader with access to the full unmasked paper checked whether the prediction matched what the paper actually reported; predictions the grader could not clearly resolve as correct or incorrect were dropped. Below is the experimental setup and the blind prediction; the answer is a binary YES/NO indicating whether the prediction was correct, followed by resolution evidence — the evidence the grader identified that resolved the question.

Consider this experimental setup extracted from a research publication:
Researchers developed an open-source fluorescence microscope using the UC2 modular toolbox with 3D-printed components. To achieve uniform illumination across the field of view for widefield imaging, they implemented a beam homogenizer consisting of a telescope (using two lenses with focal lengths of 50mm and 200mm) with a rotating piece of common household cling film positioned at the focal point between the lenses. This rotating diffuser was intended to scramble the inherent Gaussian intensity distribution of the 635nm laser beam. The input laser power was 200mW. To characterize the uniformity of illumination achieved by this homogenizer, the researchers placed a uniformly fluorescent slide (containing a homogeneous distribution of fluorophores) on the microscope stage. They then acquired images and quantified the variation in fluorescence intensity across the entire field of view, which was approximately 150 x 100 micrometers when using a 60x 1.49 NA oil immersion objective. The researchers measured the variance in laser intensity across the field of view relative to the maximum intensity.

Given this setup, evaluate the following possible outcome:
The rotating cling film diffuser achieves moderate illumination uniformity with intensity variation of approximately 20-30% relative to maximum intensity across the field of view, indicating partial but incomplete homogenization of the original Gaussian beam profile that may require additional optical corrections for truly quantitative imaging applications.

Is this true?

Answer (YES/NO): YES